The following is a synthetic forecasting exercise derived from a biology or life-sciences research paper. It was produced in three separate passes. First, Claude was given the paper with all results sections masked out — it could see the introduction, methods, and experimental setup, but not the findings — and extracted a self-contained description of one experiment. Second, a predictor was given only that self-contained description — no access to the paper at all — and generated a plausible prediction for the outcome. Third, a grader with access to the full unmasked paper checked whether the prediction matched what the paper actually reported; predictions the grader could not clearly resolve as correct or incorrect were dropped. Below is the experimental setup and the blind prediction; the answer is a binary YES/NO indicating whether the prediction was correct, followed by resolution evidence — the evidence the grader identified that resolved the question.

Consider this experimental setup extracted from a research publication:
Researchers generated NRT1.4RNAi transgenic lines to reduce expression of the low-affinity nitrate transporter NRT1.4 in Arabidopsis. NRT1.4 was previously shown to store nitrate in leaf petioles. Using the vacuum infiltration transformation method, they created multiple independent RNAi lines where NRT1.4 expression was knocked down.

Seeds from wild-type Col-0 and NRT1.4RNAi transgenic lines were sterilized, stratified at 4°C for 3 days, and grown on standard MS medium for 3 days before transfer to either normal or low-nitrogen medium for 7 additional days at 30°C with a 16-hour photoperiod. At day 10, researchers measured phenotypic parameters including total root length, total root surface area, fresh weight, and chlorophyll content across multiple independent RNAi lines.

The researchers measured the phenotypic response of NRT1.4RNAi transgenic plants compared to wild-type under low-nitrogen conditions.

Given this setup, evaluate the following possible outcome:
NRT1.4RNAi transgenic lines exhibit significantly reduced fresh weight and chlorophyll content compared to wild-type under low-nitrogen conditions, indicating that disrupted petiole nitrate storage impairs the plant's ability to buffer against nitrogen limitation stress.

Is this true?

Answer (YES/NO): NO